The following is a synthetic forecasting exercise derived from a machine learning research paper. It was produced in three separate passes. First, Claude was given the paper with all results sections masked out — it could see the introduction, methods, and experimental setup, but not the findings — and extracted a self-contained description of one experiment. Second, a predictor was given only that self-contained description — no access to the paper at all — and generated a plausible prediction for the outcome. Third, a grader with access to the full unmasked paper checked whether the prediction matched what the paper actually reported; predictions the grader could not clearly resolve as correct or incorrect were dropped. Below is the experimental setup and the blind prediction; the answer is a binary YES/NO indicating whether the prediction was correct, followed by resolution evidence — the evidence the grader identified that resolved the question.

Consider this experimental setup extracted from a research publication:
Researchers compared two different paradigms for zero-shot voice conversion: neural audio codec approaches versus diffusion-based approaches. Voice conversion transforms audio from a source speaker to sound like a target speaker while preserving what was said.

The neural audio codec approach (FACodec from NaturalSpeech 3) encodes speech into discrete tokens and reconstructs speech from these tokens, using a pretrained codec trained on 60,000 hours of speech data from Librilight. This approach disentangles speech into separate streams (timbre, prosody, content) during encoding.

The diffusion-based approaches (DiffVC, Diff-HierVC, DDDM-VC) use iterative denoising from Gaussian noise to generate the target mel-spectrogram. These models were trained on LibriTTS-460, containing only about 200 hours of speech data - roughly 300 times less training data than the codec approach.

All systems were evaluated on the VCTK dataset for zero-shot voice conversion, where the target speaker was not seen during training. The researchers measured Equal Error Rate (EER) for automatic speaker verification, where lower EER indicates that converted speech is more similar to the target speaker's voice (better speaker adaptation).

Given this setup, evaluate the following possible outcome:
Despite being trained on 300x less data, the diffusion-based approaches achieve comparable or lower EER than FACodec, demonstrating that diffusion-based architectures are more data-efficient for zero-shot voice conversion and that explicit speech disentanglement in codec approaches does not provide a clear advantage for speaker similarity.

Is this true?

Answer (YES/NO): NO